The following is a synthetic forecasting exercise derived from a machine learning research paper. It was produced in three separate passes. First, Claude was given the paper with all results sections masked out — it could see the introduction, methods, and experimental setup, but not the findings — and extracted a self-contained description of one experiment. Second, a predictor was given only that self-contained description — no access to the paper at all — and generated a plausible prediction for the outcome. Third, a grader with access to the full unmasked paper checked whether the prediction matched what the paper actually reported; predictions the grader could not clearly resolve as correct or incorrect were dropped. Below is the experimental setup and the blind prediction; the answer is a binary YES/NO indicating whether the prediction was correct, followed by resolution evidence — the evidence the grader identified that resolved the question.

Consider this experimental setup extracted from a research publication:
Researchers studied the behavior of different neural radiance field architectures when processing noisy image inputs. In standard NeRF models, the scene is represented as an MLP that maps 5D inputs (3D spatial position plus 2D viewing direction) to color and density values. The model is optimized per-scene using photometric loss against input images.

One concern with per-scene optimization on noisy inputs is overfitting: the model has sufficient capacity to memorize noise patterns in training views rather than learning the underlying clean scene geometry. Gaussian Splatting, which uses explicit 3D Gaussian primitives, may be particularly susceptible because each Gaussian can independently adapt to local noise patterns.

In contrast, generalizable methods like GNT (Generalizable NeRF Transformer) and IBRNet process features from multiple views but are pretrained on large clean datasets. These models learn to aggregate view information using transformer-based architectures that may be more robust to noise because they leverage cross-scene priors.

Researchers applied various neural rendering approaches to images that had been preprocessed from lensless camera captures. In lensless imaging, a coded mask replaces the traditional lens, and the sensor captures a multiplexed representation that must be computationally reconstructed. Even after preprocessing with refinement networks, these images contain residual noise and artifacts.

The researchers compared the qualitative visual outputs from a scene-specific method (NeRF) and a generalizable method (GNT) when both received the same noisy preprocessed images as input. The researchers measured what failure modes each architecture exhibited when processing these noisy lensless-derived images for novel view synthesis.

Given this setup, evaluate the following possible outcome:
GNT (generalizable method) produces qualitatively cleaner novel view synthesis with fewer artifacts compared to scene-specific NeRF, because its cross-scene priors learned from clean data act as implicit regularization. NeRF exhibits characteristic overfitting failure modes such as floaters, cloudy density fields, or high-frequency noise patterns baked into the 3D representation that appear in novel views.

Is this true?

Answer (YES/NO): NO